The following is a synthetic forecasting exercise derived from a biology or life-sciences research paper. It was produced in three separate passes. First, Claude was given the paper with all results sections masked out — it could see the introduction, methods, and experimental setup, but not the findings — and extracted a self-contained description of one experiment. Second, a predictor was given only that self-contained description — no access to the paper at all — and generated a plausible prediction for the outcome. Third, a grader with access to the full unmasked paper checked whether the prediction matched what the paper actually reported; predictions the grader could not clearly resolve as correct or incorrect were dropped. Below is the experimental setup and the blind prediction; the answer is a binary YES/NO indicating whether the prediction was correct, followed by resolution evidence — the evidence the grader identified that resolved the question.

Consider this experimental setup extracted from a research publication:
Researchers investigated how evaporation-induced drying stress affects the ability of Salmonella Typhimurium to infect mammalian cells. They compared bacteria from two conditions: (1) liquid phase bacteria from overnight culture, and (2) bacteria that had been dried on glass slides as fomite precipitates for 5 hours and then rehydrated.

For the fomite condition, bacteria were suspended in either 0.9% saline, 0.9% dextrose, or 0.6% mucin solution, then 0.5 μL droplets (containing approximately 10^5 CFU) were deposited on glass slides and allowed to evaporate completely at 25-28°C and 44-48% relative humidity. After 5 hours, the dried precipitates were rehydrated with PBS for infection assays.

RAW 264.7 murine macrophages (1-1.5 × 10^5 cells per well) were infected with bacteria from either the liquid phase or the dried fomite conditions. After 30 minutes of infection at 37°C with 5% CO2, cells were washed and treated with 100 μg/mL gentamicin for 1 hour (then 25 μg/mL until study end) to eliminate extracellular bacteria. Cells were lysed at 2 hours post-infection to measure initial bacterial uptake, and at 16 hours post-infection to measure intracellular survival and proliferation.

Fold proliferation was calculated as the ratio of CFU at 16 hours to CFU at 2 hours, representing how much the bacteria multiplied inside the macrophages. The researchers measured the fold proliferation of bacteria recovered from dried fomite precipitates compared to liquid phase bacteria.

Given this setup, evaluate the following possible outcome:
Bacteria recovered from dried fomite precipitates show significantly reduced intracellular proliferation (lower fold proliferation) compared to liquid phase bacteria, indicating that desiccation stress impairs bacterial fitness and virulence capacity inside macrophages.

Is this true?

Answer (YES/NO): NO